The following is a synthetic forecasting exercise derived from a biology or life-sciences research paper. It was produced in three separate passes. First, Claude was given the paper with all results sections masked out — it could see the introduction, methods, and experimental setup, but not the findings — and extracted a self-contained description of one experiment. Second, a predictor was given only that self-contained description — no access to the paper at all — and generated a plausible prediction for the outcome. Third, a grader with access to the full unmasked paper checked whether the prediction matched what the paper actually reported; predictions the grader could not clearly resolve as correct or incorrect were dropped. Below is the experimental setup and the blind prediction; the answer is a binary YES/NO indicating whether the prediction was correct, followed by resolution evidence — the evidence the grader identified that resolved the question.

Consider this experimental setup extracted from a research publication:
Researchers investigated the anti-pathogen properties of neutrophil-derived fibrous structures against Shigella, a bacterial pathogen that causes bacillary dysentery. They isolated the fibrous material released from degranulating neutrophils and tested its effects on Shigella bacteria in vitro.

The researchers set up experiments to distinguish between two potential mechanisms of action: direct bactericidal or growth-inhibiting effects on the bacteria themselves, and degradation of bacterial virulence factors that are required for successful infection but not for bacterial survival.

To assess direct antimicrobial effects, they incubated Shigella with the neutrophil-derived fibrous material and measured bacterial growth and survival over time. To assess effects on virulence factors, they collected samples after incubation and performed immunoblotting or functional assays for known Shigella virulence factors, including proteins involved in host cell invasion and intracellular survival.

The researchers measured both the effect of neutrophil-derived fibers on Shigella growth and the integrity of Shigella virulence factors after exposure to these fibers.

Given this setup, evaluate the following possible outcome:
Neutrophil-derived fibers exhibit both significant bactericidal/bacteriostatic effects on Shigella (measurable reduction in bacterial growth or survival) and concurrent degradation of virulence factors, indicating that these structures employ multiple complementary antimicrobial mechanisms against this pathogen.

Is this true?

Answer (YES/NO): YES